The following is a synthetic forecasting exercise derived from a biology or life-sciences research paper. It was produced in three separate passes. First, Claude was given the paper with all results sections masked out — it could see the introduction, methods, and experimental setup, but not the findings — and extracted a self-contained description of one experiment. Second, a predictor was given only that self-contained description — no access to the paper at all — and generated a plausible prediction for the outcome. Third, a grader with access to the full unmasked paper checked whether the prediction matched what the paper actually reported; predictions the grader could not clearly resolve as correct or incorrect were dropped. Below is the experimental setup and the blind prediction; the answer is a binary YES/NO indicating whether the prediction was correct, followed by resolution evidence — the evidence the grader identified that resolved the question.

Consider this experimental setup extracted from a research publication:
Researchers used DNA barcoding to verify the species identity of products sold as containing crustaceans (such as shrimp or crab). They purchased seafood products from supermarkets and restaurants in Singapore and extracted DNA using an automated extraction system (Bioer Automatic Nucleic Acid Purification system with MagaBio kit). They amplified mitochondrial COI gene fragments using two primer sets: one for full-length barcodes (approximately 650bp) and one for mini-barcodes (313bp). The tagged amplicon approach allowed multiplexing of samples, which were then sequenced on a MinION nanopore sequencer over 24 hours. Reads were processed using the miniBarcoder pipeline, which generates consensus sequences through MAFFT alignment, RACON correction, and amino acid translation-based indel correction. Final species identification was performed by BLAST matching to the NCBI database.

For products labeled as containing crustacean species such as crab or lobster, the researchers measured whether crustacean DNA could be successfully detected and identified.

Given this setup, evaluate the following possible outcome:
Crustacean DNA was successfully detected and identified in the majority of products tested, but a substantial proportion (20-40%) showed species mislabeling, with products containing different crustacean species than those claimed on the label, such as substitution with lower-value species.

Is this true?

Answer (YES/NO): NO